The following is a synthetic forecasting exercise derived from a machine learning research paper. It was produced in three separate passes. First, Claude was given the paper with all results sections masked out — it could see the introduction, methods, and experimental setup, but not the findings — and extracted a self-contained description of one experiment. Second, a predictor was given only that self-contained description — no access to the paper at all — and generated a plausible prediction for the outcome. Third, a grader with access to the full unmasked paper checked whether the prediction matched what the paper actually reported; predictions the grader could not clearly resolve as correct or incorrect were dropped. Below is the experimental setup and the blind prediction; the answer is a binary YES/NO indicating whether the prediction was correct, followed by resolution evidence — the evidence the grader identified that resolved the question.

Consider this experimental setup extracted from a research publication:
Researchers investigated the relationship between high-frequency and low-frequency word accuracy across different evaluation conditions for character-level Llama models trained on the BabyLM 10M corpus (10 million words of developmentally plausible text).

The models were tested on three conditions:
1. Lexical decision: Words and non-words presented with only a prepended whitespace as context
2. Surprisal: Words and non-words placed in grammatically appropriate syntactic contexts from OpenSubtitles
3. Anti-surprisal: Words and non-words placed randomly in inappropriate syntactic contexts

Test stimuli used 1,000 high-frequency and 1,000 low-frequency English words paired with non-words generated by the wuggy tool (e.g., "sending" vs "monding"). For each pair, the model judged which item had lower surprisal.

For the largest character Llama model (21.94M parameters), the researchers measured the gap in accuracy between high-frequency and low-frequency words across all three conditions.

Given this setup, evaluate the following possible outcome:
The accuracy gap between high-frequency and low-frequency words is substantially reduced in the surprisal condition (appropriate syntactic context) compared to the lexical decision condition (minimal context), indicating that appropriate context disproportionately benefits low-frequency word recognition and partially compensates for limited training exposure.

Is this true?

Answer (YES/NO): NO